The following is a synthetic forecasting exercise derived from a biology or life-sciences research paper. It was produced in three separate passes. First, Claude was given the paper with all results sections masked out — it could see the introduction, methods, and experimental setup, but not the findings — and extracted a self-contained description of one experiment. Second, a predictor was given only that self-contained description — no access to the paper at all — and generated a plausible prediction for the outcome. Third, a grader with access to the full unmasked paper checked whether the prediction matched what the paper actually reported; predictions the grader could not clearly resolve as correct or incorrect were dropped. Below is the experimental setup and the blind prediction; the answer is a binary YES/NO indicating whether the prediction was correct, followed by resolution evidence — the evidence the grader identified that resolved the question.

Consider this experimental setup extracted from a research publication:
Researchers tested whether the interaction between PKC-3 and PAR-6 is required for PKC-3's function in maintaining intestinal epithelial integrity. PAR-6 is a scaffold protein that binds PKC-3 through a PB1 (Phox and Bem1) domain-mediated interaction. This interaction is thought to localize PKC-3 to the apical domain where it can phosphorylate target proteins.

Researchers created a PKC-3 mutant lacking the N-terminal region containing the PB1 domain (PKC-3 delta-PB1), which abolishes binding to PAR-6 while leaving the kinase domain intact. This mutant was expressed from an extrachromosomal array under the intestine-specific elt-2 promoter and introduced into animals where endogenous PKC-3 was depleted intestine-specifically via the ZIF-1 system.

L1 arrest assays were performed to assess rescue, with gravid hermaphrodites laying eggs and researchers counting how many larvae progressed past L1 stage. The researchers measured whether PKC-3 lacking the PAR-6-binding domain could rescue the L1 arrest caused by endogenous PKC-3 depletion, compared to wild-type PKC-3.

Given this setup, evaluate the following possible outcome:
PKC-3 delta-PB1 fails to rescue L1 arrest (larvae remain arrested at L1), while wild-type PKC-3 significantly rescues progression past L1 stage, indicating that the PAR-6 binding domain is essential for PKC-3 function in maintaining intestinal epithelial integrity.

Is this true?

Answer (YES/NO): YES